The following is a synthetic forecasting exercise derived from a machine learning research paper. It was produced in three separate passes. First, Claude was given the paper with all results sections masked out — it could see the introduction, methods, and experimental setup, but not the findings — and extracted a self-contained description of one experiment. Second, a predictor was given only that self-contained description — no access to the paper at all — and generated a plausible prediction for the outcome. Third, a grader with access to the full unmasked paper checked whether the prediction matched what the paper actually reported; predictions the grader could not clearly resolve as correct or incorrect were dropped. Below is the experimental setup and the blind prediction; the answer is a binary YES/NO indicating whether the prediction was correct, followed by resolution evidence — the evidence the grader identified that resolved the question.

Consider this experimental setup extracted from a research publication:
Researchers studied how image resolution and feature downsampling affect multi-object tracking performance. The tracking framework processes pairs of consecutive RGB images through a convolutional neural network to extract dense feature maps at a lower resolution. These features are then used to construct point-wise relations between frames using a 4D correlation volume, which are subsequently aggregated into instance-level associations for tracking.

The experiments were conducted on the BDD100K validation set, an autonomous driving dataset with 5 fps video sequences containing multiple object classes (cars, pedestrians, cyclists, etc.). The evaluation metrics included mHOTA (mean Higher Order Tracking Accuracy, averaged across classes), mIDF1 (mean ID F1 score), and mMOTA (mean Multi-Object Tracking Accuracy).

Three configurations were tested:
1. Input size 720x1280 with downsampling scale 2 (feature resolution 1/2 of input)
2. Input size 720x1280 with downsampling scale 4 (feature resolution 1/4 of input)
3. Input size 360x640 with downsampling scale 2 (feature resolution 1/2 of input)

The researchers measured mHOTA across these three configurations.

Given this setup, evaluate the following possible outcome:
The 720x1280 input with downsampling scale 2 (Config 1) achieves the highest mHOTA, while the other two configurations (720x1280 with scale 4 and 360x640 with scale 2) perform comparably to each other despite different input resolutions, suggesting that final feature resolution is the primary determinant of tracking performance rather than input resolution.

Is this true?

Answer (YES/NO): NO